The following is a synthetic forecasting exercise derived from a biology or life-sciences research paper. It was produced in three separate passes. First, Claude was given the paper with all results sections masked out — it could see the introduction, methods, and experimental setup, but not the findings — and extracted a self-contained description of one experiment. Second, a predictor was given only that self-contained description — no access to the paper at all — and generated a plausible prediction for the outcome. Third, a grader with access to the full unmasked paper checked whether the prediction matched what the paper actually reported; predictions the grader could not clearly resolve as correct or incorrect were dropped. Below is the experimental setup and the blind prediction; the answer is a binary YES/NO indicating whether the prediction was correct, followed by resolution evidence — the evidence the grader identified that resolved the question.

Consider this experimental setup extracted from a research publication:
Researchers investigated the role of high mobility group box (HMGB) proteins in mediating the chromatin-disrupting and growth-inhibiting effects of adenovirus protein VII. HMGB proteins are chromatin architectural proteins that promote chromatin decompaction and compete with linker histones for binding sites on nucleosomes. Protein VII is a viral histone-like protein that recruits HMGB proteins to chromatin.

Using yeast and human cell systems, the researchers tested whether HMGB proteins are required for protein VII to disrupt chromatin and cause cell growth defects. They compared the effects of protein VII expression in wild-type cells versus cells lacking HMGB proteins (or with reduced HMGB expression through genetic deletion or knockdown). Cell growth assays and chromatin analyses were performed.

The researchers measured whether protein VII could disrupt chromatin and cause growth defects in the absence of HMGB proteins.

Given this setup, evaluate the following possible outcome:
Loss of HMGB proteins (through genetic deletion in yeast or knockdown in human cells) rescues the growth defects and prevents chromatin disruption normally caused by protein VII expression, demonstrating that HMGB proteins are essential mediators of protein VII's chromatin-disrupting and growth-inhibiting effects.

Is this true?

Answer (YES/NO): YES